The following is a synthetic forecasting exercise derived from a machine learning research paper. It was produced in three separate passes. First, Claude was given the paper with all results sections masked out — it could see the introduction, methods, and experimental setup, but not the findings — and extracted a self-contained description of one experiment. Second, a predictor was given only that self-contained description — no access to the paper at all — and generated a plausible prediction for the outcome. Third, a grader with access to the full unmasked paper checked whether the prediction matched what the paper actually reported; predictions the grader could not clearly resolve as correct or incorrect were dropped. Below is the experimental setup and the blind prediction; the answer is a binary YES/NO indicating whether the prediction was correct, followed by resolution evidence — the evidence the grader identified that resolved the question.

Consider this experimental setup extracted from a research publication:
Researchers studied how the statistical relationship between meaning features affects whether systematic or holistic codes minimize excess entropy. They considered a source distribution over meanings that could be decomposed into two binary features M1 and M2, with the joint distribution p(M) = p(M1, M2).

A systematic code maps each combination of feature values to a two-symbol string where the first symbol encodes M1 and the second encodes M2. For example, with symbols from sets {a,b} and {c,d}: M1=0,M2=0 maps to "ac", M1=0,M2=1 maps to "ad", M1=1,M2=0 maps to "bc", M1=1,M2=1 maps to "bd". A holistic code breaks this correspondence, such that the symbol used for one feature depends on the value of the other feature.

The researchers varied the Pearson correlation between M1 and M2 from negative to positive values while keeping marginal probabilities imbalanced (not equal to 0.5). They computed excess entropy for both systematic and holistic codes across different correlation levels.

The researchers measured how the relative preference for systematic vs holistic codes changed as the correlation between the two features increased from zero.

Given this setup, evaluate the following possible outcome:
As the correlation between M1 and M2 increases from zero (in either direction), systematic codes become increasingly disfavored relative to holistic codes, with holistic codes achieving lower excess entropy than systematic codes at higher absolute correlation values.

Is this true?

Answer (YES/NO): NO